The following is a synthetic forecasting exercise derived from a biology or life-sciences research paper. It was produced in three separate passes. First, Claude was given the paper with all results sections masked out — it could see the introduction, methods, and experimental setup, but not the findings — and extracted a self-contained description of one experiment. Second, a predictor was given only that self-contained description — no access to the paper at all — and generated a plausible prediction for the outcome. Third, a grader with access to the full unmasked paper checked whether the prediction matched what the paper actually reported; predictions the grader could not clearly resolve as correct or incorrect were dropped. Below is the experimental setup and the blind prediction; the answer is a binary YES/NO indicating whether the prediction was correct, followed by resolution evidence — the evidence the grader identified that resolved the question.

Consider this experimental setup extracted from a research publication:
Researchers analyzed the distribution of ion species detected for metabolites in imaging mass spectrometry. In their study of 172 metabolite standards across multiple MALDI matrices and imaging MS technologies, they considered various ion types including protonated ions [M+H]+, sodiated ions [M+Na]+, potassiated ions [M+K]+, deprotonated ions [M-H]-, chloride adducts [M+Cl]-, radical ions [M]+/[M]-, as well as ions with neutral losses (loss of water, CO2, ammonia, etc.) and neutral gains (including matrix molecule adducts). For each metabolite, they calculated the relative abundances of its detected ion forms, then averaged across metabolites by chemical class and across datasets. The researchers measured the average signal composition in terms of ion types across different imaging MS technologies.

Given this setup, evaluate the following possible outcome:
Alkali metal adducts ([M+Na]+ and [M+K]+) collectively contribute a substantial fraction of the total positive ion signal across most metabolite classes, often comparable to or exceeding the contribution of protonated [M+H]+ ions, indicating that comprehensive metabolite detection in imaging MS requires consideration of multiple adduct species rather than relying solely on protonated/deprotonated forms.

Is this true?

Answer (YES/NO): YES